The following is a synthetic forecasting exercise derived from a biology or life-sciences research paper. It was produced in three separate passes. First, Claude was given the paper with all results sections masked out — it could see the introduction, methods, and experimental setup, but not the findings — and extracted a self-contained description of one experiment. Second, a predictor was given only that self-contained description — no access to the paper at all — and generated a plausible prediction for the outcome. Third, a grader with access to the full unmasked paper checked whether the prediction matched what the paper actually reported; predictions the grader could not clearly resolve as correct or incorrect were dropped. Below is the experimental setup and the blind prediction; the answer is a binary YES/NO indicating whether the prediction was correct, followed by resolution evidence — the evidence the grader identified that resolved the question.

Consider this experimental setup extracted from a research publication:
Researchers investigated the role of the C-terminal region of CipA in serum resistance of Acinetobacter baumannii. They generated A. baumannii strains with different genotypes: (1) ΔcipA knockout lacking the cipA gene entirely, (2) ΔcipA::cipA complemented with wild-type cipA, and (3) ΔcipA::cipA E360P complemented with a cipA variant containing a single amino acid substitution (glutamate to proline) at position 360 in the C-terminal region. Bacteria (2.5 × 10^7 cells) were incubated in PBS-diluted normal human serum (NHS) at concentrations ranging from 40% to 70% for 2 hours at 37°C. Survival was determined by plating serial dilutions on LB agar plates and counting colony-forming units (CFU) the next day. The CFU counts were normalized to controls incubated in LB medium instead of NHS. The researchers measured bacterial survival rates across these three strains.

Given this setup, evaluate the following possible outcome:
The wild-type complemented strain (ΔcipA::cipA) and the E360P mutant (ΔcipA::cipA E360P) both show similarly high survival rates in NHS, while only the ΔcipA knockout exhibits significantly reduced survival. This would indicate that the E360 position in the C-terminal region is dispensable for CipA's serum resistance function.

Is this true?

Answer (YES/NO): NO